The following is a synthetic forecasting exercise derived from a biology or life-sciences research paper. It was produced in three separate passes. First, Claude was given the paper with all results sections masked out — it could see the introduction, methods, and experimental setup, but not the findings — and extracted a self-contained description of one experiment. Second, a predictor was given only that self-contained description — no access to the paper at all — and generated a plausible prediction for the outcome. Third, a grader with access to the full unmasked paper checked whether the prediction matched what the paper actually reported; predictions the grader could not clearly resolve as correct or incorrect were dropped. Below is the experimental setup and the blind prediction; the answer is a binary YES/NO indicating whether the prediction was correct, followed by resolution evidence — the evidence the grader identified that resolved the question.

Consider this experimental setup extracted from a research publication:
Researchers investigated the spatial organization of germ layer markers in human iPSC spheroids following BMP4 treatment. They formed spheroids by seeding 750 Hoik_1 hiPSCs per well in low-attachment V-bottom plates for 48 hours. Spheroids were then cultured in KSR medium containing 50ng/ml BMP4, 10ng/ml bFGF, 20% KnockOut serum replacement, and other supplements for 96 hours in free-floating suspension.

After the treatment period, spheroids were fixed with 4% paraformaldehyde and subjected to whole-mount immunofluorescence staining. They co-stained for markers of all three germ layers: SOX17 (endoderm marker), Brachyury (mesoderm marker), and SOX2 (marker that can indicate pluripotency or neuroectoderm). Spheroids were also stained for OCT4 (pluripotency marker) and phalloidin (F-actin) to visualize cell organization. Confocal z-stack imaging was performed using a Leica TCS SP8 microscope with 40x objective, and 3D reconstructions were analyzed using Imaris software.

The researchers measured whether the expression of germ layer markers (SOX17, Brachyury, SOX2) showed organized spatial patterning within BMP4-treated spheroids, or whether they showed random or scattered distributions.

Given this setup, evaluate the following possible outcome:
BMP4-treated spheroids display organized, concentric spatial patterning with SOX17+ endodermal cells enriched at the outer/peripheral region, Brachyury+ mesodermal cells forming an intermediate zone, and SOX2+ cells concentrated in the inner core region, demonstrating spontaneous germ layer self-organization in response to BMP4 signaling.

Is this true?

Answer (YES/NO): NO